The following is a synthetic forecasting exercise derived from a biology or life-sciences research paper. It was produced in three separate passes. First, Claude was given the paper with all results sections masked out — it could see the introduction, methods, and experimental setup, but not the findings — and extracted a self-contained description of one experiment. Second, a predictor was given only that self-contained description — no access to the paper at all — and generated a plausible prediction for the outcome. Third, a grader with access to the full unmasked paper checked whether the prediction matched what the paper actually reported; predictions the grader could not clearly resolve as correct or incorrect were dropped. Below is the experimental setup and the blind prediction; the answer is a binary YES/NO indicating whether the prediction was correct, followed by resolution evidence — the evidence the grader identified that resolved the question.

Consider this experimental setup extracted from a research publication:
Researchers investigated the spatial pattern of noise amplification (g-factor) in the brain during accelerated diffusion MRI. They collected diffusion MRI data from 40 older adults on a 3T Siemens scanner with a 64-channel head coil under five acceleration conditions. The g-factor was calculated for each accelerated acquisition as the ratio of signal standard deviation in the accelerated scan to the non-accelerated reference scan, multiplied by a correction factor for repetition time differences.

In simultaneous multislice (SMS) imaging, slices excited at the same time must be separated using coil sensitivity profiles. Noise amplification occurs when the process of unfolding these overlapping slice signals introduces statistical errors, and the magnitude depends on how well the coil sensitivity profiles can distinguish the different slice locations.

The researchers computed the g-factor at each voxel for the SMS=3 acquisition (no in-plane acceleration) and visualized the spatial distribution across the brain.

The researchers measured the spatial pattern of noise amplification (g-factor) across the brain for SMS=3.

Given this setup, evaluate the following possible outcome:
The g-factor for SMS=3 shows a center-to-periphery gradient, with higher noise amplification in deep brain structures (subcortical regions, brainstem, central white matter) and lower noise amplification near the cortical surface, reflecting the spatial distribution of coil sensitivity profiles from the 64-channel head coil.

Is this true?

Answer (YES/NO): NO